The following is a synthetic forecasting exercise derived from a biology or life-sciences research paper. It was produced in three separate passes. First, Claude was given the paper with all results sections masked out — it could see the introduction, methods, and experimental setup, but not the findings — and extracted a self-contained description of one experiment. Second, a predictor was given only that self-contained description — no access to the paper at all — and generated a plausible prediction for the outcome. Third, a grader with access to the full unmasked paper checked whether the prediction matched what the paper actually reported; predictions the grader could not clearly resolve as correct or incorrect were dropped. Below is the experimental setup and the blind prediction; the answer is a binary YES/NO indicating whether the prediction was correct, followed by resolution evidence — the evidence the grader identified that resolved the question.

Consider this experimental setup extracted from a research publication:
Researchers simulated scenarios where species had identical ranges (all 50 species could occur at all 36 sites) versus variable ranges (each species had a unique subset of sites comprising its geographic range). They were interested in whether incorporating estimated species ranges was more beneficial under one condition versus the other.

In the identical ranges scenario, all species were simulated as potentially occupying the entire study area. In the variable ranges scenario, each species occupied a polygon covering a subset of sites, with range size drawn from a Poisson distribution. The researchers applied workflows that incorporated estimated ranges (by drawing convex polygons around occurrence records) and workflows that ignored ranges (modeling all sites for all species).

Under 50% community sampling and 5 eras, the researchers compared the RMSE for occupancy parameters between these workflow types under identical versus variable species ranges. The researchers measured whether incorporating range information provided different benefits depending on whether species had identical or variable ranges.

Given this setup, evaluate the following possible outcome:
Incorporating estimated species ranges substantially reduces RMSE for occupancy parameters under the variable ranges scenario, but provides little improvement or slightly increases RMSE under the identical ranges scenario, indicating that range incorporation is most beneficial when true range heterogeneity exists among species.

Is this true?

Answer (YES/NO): YES